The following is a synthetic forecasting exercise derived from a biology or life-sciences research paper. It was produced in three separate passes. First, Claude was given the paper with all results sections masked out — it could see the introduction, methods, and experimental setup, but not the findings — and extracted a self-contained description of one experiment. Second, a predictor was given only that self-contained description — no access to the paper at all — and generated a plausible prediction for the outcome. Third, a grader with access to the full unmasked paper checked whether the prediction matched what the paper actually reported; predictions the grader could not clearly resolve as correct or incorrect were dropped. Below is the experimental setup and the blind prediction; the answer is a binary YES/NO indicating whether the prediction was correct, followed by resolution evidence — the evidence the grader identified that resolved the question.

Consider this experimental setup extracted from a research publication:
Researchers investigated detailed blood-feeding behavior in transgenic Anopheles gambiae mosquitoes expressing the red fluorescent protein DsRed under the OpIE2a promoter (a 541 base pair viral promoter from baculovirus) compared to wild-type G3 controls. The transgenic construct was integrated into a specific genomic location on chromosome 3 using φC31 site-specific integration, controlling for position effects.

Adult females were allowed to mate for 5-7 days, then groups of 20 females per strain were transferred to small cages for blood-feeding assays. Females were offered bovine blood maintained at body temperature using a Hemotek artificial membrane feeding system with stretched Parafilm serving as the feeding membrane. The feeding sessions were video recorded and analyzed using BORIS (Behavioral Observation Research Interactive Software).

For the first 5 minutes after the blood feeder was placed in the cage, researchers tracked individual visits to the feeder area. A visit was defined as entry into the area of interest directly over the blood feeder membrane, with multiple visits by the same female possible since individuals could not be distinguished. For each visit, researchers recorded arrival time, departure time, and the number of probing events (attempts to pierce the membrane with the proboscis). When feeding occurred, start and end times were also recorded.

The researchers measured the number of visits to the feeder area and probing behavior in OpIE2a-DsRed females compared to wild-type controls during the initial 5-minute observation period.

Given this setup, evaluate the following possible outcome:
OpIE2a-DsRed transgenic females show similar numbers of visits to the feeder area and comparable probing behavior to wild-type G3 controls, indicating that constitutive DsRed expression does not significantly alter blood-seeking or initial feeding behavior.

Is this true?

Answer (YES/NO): NO